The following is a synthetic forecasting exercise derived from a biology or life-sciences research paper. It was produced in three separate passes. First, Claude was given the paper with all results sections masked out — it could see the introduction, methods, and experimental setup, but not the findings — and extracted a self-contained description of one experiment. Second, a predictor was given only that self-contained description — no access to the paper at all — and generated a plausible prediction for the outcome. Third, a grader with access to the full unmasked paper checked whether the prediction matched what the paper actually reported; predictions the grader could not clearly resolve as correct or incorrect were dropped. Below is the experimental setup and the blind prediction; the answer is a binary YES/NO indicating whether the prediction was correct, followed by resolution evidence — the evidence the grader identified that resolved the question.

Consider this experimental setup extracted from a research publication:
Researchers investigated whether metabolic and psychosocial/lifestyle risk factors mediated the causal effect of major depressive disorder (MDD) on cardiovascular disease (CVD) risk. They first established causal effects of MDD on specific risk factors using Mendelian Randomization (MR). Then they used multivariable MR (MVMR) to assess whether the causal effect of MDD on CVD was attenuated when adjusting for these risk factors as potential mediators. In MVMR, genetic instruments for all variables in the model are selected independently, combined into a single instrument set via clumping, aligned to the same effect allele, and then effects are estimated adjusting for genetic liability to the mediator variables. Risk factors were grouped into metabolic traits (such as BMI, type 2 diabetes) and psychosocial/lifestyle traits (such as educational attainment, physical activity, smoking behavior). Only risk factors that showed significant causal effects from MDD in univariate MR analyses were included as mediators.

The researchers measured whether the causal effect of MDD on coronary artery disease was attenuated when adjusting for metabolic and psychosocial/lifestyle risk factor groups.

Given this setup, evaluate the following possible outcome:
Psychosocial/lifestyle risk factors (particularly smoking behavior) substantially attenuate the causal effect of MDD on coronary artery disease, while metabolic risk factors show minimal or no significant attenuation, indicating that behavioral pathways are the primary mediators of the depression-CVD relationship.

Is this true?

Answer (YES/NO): NO